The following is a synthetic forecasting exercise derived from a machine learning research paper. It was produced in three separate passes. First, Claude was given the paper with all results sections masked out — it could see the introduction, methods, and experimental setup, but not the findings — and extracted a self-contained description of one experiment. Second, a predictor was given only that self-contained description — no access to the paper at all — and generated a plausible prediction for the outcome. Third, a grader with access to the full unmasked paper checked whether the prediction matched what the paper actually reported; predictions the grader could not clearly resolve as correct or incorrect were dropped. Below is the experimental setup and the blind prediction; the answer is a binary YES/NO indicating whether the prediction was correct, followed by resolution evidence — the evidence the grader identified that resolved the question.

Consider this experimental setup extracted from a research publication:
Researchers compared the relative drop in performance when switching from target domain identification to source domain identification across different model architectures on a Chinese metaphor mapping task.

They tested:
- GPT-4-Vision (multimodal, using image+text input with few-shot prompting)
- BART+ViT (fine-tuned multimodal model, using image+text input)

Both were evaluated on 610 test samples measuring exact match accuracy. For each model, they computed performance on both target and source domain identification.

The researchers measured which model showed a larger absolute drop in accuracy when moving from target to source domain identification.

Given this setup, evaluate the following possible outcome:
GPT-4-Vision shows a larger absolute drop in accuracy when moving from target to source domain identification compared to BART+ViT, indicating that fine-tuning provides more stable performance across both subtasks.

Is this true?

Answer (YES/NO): NO